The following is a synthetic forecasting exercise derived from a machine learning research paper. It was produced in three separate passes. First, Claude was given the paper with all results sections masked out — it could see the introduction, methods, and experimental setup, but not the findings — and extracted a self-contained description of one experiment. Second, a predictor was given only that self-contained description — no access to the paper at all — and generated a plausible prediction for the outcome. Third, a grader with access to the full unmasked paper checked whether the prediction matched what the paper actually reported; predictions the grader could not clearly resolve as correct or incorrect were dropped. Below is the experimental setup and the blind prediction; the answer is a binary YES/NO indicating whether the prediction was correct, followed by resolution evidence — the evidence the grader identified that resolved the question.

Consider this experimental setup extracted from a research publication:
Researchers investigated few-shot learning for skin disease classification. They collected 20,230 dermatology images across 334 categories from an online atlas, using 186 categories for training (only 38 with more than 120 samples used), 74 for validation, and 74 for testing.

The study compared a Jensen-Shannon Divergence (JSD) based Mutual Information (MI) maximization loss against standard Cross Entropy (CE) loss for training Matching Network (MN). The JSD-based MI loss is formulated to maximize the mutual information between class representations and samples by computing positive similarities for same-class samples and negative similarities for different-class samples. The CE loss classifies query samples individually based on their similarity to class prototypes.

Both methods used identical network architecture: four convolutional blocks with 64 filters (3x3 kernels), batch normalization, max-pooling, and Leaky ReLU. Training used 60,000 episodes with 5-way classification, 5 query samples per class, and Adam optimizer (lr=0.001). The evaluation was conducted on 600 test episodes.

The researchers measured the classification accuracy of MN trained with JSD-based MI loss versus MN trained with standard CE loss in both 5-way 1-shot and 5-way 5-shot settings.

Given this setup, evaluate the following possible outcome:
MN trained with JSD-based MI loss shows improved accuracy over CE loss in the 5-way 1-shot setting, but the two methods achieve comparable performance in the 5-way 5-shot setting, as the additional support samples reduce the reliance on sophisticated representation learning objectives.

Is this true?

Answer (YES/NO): NO